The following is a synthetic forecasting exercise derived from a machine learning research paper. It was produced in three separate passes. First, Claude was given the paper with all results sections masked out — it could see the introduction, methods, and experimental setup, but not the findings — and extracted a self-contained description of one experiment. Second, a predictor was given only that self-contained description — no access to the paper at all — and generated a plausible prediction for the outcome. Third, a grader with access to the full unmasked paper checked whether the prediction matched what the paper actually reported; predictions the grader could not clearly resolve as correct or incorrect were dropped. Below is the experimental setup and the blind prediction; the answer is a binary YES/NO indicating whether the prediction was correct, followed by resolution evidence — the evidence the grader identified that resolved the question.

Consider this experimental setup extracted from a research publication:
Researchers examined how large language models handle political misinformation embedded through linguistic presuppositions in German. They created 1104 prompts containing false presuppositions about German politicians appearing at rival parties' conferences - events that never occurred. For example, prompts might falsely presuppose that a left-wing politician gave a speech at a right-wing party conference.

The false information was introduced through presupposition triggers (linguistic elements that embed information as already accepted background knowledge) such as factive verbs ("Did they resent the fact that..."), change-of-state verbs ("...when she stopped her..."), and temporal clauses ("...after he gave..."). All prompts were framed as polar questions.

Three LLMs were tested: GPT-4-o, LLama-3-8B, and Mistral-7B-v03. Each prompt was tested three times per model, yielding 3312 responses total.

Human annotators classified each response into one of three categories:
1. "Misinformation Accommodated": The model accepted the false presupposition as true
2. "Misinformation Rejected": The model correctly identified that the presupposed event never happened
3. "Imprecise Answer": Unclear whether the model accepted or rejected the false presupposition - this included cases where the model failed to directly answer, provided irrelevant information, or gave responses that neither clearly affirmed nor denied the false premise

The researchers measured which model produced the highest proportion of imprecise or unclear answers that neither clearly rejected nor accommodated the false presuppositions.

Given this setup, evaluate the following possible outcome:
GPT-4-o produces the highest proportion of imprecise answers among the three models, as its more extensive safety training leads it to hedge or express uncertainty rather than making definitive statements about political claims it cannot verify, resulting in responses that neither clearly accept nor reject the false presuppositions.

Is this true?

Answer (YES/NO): NO